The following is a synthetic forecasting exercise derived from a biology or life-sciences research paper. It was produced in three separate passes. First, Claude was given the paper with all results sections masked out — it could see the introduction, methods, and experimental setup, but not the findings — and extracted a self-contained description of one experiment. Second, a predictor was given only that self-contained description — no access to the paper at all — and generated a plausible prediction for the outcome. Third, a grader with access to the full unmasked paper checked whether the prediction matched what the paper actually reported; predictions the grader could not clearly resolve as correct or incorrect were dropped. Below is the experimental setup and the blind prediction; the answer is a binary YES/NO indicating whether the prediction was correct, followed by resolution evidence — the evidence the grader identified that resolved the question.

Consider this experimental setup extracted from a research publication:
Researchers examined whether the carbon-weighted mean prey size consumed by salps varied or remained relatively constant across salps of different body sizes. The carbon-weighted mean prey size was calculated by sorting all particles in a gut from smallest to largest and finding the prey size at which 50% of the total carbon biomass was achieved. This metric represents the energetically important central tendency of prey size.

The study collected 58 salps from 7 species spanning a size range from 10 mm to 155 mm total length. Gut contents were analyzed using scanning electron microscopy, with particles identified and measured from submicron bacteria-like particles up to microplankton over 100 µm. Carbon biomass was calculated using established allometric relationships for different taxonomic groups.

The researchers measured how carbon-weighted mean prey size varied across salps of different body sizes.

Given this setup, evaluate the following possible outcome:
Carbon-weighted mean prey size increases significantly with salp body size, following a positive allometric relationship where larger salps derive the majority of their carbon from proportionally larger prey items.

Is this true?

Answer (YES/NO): NO